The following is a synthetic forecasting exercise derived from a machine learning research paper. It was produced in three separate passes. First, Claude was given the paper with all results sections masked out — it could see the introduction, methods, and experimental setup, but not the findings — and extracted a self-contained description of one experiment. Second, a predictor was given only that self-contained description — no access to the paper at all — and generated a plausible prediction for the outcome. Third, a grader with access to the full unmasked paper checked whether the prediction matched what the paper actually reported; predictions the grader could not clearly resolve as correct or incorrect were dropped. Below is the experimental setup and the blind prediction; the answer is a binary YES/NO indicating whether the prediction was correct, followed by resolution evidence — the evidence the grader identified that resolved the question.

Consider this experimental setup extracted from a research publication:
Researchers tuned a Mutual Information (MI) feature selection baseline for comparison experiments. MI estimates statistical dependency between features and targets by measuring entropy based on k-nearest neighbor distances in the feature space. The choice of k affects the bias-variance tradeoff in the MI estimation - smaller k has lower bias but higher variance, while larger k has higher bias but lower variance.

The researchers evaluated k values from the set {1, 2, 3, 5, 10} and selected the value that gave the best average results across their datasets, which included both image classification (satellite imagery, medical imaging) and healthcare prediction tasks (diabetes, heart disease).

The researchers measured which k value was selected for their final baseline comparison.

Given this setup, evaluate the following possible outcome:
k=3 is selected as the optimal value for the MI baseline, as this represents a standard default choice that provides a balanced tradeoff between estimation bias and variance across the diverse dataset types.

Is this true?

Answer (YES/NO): YES